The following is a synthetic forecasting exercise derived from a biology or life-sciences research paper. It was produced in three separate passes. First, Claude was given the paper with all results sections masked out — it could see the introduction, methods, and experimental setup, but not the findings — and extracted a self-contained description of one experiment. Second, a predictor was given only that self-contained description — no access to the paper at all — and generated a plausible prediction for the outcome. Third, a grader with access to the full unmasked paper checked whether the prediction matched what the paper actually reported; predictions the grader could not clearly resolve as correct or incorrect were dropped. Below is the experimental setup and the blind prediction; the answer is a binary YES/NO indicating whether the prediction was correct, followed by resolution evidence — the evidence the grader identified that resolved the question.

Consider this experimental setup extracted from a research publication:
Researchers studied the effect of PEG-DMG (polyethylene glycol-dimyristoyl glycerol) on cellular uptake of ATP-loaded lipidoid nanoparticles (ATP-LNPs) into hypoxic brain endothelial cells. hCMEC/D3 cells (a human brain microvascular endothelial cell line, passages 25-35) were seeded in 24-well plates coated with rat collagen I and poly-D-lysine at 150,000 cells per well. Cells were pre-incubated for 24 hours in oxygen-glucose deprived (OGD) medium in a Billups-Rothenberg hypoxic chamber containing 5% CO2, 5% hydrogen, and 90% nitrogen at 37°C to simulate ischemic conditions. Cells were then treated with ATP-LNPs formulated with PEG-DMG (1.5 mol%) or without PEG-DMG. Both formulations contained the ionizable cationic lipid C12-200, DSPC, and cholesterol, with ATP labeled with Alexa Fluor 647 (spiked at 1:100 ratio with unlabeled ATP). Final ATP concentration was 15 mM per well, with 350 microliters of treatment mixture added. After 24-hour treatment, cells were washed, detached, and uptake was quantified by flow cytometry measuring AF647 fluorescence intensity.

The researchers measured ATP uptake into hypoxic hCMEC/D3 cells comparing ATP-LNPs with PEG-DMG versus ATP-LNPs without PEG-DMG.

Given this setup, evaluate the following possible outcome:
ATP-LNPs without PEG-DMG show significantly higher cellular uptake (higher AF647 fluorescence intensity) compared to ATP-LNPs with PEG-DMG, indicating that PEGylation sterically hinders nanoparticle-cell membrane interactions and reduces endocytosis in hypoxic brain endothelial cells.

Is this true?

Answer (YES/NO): NO